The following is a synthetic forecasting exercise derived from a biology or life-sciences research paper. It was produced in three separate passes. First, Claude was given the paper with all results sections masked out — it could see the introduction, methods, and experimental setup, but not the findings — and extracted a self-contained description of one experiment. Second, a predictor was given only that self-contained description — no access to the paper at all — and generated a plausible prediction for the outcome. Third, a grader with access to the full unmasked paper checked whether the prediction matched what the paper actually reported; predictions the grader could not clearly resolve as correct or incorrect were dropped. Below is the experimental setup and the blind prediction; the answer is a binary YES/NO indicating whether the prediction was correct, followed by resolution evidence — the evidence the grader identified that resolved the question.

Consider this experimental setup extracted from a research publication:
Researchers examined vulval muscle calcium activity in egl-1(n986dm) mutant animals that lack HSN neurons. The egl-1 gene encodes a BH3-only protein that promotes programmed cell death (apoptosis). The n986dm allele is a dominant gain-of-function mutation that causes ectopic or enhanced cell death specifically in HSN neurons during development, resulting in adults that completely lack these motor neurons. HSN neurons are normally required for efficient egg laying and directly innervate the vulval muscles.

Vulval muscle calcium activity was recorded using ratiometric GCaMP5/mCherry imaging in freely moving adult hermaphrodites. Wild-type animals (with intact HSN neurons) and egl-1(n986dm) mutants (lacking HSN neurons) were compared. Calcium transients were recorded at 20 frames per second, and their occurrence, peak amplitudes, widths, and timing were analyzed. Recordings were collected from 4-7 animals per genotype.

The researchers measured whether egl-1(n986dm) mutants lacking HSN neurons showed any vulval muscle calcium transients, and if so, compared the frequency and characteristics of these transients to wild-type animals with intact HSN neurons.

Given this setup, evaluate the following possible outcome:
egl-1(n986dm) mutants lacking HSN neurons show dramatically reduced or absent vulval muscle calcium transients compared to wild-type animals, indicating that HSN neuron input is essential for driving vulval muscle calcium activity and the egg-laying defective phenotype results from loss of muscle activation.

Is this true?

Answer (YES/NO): NO